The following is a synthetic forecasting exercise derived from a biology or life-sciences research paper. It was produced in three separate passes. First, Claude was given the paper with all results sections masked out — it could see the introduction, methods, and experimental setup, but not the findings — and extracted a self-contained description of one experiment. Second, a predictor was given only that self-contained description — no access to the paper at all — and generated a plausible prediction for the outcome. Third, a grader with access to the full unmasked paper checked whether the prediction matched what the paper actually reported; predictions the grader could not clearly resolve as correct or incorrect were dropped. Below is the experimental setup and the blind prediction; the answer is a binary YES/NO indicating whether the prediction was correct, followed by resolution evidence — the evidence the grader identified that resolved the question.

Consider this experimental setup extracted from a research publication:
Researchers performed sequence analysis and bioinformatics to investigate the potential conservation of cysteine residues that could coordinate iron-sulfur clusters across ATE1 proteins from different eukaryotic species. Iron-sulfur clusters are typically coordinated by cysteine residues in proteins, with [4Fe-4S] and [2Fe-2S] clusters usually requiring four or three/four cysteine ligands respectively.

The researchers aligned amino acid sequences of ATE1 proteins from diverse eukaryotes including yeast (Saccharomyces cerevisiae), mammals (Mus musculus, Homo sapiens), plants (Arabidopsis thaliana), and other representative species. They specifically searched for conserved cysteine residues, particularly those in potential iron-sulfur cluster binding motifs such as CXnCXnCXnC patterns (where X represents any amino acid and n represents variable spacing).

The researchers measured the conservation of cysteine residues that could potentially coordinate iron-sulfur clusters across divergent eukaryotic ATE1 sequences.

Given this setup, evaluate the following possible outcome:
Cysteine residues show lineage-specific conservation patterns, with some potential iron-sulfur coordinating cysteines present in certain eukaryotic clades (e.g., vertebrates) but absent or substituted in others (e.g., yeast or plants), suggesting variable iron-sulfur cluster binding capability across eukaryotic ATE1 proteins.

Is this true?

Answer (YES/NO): NO